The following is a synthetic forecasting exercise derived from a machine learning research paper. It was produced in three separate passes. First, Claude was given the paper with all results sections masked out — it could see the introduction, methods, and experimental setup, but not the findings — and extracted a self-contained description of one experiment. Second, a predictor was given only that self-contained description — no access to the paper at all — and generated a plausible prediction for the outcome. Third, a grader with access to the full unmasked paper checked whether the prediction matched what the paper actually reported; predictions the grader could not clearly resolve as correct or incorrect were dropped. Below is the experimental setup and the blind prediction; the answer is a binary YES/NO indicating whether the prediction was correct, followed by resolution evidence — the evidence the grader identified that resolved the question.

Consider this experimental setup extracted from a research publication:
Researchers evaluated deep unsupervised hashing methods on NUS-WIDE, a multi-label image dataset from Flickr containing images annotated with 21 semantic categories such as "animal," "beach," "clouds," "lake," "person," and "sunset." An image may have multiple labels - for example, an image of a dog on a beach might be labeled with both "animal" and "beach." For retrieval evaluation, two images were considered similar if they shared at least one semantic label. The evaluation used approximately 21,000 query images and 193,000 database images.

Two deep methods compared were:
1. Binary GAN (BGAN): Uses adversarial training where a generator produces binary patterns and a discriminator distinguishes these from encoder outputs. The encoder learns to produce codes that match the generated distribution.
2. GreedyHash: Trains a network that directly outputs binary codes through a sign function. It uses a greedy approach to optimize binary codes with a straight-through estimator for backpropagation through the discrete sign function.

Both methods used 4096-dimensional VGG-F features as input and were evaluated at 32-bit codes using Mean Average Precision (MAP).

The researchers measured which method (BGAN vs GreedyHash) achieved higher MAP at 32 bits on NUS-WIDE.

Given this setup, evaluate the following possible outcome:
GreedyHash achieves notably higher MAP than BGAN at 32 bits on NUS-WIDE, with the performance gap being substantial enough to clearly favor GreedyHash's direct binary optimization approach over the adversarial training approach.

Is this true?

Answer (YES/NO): NO